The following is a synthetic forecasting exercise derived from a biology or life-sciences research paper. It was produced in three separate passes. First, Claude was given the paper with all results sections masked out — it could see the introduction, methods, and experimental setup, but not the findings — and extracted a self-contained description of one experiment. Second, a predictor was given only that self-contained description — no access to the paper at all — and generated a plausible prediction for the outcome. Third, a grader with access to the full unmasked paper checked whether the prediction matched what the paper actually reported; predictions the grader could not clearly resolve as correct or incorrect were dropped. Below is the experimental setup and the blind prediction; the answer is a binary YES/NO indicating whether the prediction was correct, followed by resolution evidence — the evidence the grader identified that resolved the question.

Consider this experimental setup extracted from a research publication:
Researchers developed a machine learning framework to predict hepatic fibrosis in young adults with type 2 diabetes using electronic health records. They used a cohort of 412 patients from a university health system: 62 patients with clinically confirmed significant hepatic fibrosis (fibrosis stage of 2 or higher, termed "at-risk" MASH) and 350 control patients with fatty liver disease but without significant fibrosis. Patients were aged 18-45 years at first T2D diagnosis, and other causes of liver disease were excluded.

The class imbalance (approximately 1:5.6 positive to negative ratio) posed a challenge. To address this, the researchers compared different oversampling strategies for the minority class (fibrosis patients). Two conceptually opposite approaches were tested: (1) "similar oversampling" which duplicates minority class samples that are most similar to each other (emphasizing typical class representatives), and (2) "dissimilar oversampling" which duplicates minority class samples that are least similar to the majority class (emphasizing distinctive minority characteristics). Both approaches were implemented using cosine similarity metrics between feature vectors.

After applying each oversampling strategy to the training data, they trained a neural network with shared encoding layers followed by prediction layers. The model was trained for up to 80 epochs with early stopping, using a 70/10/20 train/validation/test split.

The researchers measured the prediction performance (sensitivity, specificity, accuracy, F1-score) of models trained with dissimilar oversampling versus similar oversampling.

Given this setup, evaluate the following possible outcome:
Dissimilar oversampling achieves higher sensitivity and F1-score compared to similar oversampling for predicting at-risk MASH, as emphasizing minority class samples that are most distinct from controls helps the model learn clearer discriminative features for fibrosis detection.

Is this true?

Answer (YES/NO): YES